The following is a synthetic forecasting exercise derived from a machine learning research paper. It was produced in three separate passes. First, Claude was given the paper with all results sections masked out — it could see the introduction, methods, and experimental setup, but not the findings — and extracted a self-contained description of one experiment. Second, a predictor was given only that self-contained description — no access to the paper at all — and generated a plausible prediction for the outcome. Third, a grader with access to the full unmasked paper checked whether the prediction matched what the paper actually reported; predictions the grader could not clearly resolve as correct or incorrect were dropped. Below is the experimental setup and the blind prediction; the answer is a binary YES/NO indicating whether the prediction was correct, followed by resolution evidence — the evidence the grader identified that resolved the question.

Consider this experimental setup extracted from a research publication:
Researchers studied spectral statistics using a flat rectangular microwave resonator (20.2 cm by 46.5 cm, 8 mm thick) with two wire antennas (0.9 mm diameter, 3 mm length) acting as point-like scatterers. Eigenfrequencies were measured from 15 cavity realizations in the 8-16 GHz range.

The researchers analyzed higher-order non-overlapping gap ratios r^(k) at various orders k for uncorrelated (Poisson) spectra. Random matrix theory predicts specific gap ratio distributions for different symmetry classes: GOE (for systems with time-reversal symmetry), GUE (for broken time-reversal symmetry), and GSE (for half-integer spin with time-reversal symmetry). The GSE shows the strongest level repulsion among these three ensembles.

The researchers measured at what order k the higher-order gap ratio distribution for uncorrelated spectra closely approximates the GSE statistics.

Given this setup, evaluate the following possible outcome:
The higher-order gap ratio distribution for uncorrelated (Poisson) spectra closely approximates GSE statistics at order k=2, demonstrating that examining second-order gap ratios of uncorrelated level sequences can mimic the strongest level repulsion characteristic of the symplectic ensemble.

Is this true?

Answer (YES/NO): NO